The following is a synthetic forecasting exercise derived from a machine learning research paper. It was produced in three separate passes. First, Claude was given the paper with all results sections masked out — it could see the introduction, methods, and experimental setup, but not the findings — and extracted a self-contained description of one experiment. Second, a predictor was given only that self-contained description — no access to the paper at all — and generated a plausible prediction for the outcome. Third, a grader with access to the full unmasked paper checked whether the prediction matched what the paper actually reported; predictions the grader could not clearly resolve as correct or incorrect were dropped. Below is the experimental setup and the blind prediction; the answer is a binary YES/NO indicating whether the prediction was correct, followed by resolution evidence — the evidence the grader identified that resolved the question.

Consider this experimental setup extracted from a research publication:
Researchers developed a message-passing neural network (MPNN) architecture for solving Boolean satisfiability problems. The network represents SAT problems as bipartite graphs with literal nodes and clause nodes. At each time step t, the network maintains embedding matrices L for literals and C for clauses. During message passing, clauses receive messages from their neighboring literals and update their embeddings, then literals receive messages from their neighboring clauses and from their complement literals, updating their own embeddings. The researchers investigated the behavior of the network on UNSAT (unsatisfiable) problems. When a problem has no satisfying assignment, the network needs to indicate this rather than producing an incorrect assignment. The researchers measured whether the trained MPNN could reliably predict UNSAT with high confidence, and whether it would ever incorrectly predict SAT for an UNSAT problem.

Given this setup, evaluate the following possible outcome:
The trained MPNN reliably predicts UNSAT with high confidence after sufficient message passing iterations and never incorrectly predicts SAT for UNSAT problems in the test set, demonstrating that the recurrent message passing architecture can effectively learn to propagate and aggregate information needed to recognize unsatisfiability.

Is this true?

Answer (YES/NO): NO